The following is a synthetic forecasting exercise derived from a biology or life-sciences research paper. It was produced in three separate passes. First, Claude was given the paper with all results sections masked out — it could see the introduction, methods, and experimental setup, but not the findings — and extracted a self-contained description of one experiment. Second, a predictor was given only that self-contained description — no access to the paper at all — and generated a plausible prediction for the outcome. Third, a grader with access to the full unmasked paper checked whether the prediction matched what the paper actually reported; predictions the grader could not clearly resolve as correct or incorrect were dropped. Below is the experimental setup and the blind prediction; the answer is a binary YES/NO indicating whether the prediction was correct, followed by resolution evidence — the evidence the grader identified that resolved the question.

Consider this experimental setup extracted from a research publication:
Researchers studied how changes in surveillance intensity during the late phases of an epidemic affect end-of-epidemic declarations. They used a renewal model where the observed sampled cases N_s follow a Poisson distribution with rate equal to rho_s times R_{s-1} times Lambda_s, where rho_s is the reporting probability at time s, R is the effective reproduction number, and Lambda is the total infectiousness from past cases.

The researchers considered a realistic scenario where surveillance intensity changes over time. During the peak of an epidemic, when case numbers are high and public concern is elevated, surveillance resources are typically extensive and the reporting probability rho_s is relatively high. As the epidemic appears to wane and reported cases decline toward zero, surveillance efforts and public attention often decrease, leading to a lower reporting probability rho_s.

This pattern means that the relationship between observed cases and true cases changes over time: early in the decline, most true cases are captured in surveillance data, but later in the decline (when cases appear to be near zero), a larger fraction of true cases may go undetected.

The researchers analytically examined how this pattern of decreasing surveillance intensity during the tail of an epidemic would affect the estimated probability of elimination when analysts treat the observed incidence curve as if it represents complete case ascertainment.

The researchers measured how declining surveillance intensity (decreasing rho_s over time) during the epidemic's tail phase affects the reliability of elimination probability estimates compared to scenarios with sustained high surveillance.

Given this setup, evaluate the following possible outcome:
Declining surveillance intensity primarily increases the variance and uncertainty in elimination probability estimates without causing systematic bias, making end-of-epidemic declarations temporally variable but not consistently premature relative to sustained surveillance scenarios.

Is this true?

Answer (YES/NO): NO